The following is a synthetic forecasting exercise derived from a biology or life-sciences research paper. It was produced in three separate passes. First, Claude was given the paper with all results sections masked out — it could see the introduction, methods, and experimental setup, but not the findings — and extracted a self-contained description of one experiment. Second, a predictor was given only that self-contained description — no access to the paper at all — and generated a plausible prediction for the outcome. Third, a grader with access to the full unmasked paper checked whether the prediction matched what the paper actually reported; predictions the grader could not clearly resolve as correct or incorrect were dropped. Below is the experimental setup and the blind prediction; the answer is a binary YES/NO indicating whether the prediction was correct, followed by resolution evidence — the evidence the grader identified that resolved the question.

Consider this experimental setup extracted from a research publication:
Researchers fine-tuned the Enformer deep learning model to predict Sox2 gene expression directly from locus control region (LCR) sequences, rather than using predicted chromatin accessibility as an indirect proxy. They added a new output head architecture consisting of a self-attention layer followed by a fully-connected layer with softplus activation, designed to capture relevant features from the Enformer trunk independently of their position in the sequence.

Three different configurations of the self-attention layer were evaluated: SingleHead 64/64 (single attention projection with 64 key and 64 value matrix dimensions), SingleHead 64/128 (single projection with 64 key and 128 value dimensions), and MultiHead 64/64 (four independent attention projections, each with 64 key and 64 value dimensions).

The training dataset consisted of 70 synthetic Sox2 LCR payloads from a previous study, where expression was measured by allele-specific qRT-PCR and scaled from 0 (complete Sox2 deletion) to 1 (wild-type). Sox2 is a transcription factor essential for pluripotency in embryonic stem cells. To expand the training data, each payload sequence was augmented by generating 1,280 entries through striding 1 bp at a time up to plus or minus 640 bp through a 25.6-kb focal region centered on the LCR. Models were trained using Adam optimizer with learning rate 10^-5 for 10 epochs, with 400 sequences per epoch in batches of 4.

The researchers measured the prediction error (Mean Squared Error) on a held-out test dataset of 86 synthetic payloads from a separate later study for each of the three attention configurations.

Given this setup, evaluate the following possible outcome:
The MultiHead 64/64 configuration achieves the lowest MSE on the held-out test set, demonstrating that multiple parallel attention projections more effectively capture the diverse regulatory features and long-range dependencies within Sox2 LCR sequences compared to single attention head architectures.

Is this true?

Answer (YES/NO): NO